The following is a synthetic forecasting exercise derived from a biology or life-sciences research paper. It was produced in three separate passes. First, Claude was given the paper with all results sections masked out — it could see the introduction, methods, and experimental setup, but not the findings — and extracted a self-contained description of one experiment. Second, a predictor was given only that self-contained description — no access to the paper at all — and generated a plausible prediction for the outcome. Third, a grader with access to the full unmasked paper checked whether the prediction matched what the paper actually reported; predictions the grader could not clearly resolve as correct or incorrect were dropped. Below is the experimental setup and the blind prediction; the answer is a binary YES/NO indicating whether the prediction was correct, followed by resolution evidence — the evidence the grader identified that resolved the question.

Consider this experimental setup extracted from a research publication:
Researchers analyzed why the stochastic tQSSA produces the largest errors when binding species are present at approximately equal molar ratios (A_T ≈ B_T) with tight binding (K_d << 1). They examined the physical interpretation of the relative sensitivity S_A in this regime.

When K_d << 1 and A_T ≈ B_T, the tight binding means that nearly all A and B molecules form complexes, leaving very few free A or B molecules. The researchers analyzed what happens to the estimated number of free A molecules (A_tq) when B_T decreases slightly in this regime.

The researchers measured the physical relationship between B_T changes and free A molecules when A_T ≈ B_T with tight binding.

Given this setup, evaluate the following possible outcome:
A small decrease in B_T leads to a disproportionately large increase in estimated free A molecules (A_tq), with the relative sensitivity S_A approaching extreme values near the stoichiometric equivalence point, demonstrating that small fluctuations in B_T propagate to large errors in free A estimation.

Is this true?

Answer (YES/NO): NO